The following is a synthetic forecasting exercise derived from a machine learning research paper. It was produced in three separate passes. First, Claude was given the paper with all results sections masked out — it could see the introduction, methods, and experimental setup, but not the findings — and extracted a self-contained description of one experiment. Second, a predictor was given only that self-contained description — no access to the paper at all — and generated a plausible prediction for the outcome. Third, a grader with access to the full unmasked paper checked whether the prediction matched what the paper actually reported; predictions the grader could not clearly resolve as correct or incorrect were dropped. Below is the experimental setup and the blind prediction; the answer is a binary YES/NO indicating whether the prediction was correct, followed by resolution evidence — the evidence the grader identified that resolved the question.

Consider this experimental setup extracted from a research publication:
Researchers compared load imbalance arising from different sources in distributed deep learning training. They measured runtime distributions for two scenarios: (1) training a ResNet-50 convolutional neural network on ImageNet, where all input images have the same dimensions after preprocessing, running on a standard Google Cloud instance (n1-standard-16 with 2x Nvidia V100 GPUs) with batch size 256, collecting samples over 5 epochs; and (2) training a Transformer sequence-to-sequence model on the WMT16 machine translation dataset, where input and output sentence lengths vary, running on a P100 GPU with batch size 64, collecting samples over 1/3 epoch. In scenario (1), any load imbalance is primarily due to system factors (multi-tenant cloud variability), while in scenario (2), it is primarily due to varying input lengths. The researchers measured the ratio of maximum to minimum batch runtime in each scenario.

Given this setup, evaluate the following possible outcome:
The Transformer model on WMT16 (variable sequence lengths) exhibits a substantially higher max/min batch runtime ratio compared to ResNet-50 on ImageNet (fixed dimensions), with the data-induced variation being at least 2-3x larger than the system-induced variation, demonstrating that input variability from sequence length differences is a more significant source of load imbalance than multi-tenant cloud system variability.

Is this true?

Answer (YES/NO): YES